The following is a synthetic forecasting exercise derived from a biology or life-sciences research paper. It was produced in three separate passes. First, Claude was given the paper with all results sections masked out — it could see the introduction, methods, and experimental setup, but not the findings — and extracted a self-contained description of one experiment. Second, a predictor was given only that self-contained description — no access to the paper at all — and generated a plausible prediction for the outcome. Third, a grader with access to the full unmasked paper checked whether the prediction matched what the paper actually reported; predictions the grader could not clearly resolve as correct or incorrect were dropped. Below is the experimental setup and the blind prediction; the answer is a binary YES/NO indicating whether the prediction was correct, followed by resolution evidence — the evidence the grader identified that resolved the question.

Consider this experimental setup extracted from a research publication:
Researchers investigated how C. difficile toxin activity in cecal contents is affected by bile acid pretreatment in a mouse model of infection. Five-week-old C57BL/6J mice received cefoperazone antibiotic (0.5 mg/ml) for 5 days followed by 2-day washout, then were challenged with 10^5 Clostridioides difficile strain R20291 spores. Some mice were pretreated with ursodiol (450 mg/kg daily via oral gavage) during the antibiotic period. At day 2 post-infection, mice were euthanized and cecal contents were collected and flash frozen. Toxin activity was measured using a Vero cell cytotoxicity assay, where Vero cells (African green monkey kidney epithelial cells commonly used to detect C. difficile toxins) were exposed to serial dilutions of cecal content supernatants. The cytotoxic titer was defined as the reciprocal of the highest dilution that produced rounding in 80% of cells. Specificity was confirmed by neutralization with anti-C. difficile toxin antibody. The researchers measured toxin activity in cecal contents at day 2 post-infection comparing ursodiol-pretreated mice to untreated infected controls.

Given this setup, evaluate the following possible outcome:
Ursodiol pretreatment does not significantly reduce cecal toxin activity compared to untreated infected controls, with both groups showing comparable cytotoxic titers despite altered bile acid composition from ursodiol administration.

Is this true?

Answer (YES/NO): YES